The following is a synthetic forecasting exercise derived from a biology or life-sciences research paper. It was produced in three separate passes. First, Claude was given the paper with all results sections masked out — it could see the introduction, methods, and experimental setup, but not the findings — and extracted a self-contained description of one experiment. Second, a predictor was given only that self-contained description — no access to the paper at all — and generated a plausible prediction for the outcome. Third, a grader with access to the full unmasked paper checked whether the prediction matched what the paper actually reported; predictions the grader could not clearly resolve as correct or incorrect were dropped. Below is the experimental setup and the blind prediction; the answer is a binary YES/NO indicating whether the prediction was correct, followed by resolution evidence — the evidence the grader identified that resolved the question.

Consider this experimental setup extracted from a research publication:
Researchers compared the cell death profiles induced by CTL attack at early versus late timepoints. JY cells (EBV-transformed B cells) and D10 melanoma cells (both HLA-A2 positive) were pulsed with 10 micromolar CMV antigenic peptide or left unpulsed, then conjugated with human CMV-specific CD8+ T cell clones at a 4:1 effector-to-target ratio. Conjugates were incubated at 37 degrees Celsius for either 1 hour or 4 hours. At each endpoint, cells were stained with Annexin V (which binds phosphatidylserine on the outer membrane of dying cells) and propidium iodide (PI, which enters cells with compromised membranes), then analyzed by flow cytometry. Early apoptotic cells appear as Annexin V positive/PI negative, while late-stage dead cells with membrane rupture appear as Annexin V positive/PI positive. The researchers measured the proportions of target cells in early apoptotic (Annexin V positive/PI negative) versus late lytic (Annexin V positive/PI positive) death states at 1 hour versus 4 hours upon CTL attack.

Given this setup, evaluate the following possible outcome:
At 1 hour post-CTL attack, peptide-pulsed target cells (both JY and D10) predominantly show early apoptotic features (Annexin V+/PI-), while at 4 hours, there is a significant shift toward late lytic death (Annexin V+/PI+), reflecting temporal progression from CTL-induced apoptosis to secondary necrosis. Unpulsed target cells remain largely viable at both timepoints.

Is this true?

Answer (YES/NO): NO